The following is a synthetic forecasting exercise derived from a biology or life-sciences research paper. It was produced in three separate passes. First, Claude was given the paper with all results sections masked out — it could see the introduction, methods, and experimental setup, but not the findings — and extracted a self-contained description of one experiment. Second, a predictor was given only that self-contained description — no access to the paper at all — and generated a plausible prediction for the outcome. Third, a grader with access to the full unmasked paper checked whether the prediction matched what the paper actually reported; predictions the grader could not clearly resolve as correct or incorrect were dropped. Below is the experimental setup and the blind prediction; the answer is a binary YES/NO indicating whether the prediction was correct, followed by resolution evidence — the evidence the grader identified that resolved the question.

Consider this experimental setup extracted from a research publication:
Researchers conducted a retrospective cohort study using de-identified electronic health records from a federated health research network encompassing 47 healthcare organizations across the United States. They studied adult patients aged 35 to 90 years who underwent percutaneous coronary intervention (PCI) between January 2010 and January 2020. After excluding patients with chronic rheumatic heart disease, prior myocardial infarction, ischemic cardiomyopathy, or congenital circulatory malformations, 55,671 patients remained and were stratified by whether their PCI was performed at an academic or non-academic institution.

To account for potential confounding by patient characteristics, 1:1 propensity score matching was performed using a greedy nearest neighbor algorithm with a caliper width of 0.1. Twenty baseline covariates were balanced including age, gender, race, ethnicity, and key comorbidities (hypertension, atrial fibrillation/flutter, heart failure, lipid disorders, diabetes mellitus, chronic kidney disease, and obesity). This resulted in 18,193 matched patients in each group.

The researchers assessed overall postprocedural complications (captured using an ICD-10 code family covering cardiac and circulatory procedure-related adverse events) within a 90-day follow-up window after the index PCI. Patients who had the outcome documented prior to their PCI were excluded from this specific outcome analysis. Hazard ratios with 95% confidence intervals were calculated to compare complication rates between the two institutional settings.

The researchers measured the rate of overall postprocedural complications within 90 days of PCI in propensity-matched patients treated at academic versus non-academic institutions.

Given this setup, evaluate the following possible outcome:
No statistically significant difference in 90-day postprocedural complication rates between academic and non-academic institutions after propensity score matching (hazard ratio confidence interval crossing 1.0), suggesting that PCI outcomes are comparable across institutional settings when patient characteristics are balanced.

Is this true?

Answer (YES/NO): NO